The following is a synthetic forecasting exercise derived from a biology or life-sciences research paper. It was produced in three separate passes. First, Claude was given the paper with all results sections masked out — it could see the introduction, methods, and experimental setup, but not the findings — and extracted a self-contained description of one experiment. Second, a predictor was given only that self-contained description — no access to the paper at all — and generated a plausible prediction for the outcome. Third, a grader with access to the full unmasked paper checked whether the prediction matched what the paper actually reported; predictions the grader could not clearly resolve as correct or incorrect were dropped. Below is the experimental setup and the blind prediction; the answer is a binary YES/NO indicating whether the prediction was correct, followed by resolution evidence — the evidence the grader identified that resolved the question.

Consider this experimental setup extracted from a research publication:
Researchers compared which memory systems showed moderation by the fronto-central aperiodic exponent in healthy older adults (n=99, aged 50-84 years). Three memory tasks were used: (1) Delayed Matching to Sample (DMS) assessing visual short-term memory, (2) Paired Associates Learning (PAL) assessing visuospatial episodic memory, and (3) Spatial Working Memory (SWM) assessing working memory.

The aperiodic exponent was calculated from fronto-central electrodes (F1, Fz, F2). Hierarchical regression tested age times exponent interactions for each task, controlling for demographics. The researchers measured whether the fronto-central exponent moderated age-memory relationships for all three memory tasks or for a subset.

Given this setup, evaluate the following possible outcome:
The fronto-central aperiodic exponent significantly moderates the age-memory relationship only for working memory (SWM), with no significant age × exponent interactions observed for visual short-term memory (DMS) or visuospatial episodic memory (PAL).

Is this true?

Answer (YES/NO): NO